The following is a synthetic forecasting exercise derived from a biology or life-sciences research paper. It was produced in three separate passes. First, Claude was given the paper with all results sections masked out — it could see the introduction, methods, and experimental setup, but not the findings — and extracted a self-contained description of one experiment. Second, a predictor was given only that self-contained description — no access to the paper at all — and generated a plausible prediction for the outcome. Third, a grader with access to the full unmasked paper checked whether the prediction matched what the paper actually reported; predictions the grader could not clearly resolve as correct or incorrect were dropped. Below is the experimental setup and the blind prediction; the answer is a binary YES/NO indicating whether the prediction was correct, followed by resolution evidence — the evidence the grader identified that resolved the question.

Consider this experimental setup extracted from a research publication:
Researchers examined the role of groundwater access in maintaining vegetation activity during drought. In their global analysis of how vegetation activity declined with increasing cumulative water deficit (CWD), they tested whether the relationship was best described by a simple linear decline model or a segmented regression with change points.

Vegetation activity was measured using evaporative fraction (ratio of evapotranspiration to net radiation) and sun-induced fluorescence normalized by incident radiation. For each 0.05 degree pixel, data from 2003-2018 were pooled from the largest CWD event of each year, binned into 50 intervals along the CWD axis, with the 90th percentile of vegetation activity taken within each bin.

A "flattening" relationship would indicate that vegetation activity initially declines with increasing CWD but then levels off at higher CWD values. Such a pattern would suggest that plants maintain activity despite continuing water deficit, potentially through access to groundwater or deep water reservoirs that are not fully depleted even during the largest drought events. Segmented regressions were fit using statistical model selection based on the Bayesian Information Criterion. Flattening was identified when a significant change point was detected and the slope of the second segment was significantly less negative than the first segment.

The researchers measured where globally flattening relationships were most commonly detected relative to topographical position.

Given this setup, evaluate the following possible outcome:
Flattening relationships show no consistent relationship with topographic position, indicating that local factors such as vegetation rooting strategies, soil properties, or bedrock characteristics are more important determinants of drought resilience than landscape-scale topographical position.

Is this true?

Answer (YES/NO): NO